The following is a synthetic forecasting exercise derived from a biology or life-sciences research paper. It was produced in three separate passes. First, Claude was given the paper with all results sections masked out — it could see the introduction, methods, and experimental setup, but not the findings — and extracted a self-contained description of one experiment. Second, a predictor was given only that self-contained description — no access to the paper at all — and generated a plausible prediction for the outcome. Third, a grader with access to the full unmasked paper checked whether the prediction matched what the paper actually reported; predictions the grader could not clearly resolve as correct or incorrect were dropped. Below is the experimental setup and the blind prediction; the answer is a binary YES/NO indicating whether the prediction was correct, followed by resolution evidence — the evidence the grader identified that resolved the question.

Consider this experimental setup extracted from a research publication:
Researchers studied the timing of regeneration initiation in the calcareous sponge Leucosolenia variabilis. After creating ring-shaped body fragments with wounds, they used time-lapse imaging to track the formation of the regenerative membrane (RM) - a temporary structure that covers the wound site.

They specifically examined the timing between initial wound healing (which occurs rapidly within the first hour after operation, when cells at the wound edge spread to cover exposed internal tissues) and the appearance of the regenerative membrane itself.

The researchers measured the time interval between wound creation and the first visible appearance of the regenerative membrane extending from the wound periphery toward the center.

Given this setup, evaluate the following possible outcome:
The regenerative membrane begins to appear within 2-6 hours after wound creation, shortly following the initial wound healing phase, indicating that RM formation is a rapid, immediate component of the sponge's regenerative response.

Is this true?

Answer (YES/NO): NO